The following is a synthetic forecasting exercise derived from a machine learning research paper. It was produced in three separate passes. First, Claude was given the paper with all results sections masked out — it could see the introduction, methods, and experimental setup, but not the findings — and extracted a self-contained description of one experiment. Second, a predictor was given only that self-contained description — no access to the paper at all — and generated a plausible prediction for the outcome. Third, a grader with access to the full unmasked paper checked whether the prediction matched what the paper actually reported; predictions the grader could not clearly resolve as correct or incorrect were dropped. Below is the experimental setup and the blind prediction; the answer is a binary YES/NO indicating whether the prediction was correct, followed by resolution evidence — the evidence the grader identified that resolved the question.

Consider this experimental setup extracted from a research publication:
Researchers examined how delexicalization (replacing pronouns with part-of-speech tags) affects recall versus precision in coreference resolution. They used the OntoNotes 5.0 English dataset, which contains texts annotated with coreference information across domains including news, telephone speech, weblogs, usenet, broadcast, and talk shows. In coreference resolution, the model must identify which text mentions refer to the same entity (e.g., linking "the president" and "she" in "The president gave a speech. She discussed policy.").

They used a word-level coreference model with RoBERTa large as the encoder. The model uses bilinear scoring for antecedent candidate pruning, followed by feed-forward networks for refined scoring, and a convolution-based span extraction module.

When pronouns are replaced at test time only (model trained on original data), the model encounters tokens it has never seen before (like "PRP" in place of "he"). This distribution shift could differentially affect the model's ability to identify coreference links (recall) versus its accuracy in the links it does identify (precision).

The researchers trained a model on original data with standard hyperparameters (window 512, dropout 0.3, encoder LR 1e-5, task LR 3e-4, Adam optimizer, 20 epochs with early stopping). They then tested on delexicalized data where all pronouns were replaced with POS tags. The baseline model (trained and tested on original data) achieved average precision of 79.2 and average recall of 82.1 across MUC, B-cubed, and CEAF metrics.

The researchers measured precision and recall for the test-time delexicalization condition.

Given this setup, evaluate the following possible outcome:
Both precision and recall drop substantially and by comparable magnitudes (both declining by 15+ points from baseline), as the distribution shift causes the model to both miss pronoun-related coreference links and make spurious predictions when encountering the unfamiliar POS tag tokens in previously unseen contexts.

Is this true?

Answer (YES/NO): YES